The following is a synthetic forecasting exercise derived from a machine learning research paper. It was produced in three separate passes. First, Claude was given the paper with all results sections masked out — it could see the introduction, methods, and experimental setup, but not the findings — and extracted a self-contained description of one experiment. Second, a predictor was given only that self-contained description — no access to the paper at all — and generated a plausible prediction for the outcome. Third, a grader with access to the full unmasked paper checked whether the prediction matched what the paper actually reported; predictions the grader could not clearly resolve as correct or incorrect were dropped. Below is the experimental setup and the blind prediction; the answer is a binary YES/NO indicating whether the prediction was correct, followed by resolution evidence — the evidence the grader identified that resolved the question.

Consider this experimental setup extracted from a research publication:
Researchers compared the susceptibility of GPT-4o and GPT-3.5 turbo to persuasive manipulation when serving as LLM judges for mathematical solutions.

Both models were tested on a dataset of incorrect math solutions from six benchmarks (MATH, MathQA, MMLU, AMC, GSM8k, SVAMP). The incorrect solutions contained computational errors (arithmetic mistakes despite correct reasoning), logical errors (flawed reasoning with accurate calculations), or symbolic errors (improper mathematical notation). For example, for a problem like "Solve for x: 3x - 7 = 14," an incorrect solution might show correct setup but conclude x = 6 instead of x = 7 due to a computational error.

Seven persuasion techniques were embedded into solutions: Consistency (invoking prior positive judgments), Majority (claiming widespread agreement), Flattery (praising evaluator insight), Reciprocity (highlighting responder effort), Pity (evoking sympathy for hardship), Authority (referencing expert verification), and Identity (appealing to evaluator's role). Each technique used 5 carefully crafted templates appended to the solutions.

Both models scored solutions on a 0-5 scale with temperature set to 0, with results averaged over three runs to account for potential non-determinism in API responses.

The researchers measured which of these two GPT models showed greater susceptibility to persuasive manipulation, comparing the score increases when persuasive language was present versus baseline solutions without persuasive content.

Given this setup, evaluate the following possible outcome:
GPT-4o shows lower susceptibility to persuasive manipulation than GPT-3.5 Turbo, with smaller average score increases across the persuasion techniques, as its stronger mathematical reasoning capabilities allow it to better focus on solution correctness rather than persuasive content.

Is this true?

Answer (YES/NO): YES